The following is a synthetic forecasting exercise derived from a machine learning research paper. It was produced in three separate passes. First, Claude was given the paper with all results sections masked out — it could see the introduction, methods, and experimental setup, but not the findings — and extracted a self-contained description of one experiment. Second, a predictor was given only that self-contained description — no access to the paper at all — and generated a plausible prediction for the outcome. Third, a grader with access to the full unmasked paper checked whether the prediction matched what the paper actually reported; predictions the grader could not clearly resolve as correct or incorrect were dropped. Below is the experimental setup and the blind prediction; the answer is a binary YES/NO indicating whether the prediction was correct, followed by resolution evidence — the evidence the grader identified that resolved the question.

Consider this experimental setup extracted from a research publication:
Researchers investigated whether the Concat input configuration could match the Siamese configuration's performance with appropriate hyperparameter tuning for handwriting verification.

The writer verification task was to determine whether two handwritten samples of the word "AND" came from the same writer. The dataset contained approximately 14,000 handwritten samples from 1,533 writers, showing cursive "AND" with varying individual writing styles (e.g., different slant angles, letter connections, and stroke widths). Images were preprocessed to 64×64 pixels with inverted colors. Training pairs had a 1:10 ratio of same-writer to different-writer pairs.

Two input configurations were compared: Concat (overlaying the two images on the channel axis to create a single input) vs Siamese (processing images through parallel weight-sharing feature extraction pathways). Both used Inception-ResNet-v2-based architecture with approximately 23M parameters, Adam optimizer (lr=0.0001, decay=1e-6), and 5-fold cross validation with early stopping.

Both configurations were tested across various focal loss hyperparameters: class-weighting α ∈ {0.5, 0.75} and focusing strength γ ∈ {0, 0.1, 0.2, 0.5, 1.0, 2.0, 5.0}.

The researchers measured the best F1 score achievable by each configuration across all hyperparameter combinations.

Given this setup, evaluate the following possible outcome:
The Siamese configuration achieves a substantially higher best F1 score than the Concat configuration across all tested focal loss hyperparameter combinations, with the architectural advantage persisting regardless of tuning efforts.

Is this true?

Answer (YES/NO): YES